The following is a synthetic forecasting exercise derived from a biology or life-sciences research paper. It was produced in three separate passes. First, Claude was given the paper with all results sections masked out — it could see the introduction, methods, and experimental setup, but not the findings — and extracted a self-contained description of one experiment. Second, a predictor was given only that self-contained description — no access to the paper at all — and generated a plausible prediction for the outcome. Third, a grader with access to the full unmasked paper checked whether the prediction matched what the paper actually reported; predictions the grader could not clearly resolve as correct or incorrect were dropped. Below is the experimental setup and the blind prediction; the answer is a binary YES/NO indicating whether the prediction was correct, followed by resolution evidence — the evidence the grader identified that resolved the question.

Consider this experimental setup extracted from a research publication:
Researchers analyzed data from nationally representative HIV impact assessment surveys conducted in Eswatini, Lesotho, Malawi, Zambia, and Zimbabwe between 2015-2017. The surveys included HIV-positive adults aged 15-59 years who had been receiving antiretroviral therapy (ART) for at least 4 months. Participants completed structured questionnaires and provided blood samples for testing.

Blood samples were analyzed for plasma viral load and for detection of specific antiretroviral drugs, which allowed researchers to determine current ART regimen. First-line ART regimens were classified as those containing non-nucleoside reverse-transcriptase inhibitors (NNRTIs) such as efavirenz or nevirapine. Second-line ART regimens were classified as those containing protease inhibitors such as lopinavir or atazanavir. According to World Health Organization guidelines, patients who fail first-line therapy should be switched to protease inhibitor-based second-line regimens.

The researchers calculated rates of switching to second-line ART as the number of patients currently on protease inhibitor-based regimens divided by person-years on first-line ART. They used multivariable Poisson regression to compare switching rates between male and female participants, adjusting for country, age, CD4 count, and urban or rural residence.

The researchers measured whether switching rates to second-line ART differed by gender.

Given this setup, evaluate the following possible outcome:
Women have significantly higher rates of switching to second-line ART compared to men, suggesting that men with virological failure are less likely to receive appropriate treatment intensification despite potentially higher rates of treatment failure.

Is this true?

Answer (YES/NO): NO